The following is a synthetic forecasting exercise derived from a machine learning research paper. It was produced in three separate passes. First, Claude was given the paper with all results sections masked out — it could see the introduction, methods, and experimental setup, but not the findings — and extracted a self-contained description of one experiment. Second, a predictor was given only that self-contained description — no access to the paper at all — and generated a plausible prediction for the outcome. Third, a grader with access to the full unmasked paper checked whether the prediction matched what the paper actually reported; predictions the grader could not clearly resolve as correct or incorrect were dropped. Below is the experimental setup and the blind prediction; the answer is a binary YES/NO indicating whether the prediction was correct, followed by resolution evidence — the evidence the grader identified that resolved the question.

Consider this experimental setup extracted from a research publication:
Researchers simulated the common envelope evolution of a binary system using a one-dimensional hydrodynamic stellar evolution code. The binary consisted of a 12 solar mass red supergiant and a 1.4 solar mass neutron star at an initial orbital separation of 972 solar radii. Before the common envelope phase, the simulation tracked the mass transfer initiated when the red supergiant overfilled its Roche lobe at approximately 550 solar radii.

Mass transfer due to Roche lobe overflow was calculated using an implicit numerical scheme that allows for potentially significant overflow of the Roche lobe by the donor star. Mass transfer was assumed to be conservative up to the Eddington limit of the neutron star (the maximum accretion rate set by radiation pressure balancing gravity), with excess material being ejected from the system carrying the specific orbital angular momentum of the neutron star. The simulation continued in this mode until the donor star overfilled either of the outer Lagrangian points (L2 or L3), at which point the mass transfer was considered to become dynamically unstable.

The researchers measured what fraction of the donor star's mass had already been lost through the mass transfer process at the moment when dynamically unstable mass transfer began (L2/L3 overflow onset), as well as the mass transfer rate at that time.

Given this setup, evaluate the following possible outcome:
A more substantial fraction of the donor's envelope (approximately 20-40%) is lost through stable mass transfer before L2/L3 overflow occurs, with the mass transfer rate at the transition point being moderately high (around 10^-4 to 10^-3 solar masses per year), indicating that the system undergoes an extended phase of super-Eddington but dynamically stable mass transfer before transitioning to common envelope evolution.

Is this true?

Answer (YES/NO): NO